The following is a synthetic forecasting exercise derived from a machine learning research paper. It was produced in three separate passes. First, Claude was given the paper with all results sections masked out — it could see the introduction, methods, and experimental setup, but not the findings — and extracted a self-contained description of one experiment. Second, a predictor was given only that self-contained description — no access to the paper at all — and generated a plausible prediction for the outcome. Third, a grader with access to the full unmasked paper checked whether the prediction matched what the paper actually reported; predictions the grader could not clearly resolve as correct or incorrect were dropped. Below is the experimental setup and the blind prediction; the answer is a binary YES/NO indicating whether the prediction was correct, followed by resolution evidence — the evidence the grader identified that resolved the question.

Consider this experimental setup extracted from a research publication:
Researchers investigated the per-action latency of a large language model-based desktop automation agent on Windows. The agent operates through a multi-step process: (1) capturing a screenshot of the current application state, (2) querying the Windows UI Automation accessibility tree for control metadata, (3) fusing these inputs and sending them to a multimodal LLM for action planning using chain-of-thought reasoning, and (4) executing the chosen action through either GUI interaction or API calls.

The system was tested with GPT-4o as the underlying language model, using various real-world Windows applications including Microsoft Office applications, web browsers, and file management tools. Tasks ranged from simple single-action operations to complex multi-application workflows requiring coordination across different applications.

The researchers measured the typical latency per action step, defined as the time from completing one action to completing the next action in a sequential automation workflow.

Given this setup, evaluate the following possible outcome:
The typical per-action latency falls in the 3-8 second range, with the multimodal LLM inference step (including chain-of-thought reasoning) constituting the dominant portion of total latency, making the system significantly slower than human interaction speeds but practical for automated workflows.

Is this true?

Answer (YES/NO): NO